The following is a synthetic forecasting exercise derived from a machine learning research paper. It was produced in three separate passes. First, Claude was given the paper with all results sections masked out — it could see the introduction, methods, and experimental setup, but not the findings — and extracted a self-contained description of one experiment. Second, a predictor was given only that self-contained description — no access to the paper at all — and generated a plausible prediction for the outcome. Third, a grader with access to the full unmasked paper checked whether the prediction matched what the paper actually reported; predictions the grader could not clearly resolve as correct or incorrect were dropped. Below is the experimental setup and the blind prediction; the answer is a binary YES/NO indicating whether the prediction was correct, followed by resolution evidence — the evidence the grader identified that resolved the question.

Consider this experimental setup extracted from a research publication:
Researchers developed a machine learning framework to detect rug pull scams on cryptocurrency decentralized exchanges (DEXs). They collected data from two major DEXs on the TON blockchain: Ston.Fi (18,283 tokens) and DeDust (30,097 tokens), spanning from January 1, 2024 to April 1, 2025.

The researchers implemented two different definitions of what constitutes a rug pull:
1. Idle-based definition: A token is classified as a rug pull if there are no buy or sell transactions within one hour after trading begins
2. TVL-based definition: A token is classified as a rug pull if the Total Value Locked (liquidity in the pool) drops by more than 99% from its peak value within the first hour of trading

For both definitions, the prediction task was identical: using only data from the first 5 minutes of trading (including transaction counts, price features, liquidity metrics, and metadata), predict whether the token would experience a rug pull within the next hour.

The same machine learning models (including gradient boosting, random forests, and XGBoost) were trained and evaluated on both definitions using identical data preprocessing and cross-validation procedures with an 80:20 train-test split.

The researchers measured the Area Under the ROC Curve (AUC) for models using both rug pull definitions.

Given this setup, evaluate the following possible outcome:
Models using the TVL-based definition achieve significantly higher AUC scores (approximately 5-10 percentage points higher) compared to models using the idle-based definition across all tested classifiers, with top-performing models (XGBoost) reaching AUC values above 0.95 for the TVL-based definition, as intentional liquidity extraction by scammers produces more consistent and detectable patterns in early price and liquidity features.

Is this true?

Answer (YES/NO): NO